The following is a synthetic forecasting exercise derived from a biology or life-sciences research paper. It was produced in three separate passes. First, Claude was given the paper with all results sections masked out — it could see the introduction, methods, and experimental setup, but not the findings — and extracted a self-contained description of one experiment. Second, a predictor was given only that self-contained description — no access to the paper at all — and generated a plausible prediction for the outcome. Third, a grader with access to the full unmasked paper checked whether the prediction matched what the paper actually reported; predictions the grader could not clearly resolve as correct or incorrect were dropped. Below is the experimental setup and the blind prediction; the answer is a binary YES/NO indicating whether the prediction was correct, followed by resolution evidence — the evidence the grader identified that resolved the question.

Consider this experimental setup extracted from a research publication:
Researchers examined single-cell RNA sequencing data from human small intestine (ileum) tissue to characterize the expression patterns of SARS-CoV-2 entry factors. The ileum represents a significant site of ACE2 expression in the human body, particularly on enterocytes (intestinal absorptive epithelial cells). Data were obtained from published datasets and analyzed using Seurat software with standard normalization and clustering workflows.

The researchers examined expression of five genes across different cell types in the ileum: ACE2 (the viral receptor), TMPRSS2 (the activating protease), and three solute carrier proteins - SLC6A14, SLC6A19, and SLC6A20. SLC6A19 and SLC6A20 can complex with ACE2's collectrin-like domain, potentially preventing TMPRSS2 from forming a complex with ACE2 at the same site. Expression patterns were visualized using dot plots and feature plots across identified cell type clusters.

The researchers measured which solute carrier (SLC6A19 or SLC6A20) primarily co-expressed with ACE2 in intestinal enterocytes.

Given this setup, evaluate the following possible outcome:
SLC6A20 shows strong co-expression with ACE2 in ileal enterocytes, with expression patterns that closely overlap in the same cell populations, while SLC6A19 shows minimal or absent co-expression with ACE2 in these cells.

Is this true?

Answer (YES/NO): NO